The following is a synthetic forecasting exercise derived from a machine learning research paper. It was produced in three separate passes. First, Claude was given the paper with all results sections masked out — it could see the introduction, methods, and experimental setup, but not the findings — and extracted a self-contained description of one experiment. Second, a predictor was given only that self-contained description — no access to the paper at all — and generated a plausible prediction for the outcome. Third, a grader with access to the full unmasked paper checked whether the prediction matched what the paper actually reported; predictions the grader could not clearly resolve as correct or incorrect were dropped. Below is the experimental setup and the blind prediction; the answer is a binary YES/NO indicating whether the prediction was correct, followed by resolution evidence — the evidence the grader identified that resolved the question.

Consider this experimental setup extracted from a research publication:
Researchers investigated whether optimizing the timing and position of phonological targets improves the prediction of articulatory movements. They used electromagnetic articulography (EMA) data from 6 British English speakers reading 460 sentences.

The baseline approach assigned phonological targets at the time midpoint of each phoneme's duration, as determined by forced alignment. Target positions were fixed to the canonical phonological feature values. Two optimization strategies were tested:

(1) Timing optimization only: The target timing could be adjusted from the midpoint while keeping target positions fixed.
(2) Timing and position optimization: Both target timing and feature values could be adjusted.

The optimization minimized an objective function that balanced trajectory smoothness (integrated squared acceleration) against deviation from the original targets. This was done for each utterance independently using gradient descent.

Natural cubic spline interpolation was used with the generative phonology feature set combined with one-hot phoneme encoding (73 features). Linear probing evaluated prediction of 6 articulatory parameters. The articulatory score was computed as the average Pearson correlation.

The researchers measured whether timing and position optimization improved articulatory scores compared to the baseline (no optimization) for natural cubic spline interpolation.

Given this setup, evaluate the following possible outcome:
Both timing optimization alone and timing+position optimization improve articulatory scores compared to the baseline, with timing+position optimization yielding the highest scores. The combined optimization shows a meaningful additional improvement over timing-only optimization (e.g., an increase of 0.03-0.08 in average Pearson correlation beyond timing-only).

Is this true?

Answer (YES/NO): NO